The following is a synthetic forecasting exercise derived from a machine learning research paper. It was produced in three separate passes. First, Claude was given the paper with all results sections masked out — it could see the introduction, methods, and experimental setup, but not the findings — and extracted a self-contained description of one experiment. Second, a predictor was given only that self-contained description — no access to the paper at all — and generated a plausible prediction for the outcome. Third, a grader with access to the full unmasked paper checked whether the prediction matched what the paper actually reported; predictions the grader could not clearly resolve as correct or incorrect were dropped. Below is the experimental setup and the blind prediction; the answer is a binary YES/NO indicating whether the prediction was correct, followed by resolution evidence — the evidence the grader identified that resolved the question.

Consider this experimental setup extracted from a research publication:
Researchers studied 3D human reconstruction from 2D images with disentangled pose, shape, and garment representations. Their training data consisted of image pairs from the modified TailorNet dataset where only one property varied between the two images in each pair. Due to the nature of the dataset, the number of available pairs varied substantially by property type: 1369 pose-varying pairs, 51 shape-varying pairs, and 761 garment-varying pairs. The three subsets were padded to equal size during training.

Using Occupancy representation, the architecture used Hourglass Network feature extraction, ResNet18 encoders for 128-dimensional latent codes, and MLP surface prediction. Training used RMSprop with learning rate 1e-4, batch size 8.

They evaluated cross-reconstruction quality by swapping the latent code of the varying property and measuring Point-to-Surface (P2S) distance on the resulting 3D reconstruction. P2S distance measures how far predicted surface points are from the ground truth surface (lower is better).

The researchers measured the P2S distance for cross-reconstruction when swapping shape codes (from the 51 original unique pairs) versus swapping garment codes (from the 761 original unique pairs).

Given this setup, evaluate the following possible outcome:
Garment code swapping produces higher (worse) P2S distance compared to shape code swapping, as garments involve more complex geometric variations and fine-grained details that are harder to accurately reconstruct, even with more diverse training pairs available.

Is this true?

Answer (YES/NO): YES